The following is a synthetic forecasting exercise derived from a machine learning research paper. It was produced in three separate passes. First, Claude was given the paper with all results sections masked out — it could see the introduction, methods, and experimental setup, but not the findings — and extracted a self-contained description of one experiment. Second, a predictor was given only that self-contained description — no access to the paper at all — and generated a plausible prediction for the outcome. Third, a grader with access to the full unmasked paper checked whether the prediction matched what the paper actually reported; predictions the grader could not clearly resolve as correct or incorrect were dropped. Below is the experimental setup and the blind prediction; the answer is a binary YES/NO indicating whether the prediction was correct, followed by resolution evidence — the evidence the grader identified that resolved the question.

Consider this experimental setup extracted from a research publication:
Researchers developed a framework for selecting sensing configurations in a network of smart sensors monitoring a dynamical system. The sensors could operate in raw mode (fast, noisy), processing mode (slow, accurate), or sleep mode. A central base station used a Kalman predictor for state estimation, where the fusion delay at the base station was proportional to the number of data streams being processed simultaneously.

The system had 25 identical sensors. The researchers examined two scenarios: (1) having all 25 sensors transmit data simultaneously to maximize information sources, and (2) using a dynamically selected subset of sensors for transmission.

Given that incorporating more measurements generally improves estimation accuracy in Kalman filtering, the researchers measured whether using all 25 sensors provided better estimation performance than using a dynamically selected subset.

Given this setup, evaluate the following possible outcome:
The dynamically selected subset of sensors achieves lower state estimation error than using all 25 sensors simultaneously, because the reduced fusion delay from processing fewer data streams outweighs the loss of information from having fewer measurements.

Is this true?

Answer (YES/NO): YES